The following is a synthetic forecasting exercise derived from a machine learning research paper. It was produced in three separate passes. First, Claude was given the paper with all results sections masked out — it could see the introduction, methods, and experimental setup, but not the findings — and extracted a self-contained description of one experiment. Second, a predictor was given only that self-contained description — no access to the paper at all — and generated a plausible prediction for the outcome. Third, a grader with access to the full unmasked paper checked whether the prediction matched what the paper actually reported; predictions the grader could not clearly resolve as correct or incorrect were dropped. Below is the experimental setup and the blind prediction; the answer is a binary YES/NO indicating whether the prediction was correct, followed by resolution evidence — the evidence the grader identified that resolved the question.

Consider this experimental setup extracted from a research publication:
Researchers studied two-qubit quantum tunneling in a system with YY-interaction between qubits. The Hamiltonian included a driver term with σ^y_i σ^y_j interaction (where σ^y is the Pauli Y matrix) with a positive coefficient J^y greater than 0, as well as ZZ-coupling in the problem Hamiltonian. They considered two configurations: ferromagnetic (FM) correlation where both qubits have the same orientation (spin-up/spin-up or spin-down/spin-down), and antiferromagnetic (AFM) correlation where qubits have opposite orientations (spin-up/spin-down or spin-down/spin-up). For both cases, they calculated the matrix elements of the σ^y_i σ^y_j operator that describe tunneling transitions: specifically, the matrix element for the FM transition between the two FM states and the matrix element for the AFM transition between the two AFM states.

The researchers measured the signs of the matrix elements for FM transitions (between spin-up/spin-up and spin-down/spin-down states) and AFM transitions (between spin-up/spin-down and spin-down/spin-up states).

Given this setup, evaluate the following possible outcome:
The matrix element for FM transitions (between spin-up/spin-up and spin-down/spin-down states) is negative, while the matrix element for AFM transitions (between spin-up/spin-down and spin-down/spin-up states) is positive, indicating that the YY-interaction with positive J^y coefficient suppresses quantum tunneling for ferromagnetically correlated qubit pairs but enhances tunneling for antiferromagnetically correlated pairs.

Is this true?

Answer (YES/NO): NO